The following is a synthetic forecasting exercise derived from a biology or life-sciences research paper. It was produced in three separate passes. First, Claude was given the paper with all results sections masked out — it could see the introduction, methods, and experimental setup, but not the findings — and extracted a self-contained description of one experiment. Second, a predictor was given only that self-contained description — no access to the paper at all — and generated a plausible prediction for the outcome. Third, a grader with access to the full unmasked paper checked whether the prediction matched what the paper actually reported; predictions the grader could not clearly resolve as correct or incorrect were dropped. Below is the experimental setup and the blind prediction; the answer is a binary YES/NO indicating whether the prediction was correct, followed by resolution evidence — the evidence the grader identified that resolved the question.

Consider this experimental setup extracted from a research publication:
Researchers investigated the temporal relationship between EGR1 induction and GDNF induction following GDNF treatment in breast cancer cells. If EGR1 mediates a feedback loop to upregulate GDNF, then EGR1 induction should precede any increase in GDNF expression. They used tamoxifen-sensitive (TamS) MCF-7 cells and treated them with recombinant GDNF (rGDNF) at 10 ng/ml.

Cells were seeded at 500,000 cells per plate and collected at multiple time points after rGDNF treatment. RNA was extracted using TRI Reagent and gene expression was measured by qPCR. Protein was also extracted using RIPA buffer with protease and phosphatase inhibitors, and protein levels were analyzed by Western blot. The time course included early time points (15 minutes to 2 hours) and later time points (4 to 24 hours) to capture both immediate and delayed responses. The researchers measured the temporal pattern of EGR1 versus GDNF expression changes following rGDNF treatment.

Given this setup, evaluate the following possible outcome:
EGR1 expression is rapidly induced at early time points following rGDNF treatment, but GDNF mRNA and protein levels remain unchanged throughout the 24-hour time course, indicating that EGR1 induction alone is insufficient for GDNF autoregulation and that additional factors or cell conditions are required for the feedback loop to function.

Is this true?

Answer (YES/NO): NO